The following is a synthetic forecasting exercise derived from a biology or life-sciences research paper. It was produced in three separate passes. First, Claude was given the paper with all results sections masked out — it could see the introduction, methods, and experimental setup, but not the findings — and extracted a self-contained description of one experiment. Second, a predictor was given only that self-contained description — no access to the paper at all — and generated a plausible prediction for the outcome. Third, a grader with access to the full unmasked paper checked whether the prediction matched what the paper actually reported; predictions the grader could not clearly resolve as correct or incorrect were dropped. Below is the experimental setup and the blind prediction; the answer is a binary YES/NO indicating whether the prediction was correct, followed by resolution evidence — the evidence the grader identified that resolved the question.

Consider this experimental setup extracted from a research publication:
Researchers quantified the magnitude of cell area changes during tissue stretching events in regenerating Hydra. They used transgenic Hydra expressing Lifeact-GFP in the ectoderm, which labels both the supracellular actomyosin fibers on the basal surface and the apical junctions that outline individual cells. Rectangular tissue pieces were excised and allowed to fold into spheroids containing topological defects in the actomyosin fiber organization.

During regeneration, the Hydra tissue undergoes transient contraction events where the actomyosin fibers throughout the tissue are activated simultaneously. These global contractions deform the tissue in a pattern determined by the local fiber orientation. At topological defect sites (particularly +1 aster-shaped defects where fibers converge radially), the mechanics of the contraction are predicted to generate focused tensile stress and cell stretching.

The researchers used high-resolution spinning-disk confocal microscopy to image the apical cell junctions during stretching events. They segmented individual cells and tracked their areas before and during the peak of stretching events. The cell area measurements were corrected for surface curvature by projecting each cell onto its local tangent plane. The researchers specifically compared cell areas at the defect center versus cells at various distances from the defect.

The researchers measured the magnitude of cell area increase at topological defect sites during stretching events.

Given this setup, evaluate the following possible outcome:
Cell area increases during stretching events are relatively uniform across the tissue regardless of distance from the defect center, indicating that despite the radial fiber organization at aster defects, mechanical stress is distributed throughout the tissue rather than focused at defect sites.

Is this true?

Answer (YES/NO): NO